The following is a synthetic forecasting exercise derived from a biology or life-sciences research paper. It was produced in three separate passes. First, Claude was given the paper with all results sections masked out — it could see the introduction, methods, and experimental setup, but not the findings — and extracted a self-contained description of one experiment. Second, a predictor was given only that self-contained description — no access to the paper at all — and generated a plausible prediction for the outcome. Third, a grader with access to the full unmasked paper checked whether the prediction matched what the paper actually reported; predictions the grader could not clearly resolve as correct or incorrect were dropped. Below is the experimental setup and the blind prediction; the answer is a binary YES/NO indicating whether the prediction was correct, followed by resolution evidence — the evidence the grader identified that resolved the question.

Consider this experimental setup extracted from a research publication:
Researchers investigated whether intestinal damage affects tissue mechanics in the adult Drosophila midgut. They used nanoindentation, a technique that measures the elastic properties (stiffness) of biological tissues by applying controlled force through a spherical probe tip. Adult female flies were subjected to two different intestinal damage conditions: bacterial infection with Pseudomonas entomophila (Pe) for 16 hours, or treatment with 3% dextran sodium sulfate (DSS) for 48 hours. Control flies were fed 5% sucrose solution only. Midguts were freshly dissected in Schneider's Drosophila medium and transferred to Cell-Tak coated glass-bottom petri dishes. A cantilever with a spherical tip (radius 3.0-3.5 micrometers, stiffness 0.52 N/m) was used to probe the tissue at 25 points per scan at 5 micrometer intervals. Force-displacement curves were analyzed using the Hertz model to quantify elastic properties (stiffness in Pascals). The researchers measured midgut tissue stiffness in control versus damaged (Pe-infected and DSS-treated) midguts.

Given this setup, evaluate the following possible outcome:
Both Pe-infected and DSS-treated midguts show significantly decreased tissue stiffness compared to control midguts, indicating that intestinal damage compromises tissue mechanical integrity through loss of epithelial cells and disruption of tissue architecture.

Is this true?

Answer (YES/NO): NO